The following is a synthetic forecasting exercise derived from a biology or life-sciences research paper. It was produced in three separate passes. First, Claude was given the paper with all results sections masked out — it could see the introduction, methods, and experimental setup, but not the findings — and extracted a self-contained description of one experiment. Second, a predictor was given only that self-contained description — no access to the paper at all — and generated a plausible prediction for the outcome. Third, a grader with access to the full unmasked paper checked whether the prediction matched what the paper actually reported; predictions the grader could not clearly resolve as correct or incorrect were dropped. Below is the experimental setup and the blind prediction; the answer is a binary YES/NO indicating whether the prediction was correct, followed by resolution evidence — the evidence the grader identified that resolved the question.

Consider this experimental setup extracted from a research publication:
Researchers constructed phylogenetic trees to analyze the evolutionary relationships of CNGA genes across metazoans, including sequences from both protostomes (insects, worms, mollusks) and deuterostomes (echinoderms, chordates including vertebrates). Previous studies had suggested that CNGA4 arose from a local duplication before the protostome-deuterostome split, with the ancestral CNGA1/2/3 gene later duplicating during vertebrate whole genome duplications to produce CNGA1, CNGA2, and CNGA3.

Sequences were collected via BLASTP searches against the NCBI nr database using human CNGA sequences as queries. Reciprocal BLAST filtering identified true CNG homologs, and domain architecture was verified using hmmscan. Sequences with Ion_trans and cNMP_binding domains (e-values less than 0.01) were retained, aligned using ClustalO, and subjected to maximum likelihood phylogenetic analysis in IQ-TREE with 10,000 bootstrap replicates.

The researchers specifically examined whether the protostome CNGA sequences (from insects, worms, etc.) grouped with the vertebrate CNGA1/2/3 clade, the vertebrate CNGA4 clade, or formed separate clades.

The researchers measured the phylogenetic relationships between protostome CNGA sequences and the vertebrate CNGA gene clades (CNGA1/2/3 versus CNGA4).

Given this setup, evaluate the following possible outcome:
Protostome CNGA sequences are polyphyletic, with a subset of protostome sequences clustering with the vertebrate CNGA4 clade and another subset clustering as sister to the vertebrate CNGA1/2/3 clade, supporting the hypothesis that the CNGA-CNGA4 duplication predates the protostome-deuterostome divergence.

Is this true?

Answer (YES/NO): NO